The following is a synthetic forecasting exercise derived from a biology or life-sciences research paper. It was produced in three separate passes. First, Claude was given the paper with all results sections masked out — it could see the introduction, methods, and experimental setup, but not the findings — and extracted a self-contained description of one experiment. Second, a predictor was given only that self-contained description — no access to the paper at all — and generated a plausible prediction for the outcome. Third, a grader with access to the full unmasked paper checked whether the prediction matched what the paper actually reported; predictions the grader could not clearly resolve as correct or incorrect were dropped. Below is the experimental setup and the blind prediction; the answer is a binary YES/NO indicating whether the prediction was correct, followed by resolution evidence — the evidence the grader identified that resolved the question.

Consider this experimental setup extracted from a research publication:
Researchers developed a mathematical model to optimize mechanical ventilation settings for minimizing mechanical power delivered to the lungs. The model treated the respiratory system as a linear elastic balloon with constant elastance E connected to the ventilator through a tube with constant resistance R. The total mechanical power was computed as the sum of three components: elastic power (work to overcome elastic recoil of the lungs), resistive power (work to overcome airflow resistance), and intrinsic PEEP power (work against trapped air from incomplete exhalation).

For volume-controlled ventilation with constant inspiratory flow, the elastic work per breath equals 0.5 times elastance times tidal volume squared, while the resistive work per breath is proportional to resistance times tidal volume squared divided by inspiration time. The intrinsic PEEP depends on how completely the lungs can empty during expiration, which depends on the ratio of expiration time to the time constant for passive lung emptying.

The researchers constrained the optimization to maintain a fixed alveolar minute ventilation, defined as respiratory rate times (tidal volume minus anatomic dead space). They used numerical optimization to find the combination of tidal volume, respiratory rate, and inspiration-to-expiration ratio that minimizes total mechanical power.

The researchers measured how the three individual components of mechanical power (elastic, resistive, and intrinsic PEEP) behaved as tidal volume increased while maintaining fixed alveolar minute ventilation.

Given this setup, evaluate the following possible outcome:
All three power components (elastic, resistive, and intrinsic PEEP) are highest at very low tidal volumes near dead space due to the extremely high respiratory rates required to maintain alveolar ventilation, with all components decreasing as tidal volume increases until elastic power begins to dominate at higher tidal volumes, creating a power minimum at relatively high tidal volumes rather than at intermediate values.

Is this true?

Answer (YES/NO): YES